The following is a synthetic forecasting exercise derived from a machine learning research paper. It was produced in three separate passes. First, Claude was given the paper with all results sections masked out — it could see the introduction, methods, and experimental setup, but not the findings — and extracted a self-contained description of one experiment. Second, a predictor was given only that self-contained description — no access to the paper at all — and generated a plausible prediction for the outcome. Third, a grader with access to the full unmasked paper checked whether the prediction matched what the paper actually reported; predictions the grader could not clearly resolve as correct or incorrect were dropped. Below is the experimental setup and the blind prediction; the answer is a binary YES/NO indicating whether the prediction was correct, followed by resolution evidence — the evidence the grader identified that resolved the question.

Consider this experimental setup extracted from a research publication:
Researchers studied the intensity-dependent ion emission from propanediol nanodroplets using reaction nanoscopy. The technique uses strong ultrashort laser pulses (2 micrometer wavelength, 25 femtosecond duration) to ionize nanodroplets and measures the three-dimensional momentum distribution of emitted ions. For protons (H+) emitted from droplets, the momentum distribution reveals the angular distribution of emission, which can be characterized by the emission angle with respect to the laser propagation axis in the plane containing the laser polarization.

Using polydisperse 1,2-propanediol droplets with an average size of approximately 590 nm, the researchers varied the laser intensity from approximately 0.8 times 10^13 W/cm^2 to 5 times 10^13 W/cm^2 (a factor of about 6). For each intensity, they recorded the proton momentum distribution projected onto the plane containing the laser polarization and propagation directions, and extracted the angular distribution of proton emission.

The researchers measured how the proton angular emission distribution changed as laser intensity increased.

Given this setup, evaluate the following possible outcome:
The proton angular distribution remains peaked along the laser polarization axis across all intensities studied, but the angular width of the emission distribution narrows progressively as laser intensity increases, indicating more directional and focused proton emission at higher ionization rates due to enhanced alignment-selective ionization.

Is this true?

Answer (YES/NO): NO